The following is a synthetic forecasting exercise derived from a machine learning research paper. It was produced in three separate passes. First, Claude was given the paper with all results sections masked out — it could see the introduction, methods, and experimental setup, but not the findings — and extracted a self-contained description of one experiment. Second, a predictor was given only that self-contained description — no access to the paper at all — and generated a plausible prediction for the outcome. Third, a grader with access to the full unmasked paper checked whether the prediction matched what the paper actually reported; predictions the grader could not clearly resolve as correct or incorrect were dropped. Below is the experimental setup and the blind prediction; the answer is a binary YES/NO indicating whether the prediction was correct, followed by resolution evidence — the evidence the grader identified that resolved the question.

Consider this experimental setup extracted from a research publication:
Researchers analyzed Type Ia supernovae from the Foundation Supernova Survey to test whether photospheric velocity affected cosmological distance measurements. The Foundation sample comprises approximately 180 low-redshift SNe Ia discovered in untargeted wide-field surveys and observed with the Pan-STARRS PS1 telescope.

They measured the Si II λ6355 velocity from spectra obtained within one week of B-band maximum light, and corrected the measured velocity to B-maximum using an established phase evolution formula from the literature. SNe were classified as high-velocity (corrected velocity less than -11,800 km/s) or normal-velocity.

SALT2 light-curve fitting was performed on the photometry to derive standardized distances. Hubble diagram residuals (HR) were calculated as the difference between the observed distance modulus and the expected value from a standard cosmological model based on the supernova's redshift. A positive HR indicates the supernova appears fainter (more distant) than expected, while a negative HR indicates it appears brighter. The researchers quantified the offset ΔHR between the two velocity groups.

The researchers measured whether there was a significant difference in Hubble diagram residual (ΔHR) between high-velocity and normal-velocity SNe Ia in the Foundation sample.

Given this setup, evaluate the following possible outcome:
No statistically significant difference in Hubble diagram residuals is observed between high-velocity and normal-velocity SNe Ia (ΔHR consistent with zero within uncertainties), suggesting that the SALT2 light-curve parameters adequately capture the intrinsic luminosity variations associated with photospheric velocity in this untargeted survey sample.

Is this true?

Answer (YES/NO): YES